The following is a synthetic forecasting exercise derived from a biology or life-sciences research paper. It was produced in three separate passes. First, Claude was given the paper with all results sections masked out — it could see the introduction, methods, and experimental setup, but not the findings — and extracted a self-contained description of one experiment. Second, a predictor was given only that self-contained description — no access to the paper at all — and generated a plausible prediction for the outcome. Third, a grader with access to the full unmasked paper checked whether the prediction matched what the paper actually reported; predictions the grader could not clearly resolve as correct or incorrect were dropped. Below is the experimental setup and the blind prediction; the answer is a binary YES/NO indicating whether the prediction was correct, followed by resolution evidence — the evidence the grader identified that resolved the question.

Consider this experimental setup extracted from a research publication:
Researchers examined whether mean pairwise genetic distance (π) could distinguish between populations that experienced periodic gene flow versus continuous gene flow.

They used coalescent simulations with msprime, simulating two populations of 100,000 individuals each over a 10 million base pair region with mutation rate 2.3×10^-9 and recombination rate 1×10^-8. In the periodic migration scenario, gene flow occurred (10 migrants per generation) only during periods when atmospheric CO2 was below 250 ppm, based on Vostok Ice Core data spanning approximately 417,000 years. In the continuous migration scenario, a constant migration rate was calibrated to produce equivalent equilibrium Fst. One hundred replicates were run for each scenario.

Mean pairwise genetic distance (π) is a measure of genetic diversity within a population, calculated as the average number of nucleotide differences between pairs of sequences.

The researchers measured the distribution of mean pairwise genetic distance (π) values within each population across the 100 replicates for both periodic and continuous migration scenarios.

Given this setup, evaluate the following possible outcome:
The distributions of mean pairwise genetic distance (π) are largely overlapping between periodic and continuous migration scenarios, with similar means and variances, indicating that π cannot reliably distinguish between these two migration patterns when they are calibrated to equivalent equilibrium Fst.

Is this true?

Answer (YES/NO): NO